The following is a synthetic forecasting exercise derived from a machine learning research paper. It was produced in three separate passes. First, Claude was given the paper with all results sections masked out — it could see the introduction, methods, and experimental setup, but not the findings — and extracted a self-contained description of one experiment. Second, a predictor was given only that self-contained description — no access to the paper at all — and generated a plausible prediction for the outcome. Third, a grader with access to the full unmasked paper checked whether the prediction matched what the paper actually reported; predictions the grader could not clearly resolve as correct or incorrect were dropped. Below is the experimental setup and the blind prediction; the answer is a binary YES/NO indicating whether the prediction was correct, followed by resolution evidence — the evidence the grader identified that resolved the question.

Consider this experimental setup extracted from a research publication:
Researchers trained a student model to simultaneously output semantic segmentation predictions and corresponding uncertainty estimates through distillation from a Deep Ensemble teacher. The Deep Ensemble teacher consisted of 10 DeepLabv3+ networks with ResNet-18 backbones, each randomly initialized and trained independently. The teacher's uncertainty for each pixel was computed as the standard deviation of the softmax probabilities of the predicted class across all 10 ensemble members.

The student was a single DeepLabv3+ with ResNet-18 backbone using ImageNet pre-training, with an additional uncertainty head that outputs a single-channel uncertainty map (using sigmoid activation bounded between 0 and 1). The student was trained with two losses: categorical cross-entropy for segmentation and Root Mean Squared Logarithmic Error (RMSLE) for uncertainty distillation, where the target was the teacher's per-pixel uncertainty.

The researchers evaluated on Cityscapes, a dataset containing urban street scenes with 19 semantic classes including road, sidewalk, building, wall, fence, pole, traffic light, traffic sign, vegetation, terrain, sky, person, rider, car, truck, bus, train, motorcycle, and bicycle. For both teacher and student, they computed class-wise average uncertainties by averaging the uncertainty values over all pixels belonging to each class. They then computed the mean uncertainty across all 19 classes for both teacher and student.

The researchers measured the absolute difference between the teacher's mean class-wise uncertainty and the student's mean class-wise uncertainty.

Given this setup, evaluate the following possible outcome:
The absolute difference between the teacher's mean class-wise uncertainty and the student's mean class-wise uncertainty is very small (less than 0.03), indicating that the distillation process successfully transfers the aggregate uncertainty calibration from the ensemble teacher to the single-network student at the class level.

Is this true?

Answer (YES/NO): YES